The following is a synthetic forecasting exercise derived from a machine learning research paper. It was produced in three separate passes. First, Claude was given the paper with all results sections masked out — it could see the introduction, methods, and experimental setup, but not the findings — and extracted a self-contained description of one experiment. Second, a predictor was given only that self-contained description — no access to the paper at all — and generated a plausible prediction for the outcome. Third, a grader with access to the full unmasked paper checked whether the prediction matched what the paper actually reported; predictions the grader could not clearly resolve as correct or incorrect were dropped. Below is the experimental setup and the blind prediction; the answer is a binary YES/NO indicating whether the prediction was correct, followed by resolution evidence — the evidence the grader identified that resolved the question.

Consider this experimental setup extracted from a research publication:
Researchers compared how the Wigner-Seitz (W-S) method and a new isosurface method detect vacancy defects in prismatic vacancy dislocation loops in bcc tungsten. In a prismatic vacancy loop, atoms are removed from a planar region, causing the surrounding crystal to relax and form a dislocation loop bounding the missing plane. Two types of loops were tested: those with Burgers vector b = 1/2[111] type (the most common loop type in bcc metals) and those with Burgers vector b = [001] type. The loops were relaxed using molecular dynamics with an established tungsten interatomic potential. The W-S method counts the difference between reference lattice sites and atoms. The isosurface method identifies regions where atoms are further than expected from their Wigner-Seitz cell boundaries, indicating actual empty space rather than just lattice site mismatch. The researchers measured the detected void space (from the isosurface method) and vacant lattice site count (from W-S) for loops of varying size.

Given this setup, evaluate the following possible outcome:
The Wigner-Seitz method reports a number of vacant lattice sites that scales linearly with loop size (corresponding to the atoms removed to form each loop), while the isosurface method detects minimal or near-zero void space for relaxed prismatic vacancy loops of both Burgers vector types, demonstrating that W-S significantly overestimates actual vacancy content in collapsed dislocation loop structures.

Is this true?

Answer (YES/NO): YES